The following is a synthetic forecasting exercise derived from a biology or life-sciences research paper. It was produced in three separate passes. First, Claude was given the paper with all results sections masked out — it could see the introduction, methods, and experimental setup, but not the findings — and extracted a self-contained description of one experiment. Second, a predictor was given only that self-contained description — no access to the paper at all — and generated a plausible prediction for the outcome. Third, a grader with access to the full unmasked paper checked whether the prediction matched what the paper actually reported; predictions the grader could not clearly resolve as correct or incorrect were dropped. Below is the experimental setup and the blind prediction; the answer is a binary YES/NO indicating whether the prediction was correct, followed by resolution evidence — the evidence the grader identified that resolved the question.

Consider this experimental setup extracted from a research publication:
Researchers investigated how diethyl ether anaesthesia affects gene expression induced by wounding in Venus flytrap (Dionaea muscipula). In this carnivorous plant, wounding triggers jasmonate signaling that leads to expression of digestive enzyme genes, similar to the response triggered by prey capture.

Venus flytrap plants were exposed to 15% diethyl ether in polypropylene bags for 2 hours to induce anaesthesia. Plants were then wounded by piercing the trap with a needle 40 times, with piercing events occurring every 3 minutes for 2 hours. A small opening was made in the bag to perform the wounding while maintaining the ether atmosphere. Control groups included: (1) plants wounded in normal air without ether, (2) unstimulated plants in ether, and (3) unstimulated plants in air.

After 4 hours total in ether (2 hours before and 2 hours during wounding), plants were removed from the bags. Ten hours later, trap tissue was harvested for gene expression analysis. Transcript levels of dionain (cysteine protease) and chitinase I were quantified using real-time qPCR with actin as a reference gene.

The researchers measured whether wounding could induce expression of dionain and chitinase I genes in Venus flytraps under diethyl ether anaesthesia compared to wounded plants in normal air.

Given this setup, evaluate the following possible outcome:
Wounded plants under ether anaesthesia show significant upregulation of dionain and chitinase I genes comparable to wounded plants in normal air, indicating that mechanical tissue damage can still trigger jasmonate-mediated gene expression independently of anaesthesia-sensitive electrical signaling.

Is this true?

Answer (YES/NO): NO